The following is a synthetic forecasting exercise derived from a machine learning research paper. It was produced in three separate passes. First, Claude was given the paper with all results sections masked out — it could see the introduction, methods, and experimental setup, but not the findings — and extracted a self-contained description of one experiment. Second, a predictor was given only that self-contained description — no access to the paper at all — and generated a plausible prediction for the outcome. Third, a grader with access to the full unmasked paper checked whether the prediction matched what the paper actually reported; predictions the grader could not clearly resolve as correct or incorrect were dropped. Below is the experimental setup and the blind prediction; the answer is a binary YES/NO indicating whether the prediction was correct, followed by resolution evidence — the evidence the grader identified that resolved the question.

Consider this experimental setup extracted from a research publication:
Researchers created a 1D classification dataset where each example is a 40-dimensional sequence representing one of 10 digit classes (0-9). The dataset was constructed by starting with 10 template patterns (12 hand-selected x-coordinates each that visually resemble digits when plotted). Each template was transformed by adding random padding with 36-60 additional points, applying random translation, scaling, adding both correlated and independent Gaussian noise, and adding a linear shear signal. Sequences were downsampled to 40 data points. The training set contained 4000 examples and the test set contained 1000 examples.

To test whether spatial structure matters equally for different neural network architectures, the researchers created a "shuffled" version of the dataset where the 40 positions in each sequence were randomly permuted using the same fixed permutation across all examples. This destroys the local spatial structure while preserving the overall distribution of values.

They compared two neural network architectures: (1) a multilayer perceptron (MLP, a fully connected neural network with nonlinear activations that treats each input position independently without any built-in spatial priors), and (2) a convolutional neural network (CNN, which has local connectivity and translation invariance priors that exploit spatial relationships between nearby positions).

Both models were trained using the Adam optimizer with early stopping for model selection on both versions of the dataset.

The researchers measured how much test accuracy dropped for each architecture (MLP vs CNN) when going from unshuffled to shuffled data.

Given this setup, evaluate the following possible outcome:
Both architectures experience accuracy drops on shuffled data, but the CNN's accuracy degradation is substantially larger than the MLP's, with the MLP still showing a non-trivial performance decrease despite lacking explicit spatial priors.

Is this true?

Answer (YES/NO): NO